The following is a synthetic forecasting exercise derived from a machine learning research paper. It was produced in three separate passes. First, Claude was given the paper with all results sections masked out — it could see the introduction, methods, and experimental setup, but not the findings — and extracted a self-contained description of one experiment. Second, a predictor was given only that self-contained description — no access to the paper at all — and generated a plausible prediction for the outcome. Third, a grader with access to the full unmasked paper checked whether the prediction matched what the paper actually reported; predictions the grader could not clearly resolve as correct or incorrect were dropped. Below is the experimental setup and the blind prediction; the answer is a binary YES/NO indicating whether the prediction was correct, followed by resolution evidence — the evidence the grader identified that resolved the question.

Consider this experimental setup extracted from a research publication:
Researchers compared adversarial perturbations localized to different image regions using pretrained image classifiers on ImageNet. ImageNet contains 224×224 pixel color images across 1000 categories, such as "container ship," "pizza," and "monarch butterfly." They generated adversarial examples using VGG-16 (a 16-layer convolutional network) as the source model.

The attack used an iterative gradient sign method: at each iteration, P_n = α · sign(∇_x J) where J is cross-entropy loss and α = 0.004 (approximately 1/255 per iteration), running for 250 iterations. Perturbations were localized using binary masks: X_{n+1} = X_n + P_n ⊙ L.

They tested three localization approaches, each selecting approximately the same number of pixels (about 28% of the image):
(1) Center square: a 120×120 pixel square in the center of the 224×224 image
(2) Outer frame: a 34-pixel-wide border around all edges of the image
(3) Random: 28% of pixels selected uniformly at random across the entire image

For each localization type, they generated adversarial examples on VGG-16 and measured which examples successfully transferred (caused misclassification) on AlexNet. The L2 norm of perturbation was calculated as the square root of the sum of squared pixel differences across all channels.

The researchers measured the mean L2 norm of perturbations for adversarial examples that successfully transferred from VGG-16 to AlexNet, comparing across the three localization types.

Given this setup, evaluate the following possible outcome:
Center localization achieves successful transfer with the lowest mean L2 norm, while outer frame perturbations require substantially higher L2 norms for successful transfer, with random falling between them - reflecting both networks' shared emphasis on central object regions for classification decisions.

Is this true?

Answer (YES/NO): YES